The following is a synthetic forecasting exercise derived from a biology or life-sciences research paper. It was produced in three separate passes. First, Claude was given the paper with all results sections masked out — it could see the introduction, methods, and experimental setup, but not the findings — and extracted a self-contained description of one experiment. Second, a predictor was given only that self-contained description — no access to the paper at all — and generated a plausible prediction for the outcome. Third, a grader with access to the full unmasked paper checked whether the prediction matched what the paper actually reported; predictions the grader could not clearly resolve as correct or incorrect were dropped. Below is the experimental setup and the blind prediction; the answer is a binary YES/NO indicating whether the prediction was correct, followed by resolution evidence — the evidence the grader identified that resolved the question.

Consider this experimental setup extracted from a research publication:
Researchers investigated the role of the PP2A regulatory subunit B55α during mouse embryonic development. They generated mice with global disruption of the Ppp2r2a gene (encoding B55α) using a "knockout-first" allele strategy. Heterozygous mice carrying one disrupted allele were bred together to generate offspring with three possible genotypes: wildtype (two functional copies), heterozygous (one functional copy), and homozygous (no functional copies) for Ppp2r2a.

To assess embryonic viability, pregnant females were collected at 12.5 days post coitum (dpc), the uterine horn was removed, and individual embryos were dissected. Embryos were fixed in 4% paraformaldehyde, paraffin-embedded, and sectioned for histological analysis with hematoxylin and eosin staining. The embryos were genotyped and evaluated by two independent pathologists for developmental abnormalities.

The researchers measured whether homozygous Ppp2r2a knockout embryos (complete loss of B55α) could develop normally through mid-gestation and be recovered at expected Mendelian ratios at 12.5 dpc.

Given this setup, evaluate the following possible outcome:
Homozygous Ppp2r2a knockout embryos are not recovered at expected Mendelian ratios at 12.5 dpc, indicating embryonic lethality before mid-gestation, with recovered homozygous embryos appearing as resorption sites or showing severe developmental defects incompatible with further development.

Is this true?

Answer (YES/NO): NO